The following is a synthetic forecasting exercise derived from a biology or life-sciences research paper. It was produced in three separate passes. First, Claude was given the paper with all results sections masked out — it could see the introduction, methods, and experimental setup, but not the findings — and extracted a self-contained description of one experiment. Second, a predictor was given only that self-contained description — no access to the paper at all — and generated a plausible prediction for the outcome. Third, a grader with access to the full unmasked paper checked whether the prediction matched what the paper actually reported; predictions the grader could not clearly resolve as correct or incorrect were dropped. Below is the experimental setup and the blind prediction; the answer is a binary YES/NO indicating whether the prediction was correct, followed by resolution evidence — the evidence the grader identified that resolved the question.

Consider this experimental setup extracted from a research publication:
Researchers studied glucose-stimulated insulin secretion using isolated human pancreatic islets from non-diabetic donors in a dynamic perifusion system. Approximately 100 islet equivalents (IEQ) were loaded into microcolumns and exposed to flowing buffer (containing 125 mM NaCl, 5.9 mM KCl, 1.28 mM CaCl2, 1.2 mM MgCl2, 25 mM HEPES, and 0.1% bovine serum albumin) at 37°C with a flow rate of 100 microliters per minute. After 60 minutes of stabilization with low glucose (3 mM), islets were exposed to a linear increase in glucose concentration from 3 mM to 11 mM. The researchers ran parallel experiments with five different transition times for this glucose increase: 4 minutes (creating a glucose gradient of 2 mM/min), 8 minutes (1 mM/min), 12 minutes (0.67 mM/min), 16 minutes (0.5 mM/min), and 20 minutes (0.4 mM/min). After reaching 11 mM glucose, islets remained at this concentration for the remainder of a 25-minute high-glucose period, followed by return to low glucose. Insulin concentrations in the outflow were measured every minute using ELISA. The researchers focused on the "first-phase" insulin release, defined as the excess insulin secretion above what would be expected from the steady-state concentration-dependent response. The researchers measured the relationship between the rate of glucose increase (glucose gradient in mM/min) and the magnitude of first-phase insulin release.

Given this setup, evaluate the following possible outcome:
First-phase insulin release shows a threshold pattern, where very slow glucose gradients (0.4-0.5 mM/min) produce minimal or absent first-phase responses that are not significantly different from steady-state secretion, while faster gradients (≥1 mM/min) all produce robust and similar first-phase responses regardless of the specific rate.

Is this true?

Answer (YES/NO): NO